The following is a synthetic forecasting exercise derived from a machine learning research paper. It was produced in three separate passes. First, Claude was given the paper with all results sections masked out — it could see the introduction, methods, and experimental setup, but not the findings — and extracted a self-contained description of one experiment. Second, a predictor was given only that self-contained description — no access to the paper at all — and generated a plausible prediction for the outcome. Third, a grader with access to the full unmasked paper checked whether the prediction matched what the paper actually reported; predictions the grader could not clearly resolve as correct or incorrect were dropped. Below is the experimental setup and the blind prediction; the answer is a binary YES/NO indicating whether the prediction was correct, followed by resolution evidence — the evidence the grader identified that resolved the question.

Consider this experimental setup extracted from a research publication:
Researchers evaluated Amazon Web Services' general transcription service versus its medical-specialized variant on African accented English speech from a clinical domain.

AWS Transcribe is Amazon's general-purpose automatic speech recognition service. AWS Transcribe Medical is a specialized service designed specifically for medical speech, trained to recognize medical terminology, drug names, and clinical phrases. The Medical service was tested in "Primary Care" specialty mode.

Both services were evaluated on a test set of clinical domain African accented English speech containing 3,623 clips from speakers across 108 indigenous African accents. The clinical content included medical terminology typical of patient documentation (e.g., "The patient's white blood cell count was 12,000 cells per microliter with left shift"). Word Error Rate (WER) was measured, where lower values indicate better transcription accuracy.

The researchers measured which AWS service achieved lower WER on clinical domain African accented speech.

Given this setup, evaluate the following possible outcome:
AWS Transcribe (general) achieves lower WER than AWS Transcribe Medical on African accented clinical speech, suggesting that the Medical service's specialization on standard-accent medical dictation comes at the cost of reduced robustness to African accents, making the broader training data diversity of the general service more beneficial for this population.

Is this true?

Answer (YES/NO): NO